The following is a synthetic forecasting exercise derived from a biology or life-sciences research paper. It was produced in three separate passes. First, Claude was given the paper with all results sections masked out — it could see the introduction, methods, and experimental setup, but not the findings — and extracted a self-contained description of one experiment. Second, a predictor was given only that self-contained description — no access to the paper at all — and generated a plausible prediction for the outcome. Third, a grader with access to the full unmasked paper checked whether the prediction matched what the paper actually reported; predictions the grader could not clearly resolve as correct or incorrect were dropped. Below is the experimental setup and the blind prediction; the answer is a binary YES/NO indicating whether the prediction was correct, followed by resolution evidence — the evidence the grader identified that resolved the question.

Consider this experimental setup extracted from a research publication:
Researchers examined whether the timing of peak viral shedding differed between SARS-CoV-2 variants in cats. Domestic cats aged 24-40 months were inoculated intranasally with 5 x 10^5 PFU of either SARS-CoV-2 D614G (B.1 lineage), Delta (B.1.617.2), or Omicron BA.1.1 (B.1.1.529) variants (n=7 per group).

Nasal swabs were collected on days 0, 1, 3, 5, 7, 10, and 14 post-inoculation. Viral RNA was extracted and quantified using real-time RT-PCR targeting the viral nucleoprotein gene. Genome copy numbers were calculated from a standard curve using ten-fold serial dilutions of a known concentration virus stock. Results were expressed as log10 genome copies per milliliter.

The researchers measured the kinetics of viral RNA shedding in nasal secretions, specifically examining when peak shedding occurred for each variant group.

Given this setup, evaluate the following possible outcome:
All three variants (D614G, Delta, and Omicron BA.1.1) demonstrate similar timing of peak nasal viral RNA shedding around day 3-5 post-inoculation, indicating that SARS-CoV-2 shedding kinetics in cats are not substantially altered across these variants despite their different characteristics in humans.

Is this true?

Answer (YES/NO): YES